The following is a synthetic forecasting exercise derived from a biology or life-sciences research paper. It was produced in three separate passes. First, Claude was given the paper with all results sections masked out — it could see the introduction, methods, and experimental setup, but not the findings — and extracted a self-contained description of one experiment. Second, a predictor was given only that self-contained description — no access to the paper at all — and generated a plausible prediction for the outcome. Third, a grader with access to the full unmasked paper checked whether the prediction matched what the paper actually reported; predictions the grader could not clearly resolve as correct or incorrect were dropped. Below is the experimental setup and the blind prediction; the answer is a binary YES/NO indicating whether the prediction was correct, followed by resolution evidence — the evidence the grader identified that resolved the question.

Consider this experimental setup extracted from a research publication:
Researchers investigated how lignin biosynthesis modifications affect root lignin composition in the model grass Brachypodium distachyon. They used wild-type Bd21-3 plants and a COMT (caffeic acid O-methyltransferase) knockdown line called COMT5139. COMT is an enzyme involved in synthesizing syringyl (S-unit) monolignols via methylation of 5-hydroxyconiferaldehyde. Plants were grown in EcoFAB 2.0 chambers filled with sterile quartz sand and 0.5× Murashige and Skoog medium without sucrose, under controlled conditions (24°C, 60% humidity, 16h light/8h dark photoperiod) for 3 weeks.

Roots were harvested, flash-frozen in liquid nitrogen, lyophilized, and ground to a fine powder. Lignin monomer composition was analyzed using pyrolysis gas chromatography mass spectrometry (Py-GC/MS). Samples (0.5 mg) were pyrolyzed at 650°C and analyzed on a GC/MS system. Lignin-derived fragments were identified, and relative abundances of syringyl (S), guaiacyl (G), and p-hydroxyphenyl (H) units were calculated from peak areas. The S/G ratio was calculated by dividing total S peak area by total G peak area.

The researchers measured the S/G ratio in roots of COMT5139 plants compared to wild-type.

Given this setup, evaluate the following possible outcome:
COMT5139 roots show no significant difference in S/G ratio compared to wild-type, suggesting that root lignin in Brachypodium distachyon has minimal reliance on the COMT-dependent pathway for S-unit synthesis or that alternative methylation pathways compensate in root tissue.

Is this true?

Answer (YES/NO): NO